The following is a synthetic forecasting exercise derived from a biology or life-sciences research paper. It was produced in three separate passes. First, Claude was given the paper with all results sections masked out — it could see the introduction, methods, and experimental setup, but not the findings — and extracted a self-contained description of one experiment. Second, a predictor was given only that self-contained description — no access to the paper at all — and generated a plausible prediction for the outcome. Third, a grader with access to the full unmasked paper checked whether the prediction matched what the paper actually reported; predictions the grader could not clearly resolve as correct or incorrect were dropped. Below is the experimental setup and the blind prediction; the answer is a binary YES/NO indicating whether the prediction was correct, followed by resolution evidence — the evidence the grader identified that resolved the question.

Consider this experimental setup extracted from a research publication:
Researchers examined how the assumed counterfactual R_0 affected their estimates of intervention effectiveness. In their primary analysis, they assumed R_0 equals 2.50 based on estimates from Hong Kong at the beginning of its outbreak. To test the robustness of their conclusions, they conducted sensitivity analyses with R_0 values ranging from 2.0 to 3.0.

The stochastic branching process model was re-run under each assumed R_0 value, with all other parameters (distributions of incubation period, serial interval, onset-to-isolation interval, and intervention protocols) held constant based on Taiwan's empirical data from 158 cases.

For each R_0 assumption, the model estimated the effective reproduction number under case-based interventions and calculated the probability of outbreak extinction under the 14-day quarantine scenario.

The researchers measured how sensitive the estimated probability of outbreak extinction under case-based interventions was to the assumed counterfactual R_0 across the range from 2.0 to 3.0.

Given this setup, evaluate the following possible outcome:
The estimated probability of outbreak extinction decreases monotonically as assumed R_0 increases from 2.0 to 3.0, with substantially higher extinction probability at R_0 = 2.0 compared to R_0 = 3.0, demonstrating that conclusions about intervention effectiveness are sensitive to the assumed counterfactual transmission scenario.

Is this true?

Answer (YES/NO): NO